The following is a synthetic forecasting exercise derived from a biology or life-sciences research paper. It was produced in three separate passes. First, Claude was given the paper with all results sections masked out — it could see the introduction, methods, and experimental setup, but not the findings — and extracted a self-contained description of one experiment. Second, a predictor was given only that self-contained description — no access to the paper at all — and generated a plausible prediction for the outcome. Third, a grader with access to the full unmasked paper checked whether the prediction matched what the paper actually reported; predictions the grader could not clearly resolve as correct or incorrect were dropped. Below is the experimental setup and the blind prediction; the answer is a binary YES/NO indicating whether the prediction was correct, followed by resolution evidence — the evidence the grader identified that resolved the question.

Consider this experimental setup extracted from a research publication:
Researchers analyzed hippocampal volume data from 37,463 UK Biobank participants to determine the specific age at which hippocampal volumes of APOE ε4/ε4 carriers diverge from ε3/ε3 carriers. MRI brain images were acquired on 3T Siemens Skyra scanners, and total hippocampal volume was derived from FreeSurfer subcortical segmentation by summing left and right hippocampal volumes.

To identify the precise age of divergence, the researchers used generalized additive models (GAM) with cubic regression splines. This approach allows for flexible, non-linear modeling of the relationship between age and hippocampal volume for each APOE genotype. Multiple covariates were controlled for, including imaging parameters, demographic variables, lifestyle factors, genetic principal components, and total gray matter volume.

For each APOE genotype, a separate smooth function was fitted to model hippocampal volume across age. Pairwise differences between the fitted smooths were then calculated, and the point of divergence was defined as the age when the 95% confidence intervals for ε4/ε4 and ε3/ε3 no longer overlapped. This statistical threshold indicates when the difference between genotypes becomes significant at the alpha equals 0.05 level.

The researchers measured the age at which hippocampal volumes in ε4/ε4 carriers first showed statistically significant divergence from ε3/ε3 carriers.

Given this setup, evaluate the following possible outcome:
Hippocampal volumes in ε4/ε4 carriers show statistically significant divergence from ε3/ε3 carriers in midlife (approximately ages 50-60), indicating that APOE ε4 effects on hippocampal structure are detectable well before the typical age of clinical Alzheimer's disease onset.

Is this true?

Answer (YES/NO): NO